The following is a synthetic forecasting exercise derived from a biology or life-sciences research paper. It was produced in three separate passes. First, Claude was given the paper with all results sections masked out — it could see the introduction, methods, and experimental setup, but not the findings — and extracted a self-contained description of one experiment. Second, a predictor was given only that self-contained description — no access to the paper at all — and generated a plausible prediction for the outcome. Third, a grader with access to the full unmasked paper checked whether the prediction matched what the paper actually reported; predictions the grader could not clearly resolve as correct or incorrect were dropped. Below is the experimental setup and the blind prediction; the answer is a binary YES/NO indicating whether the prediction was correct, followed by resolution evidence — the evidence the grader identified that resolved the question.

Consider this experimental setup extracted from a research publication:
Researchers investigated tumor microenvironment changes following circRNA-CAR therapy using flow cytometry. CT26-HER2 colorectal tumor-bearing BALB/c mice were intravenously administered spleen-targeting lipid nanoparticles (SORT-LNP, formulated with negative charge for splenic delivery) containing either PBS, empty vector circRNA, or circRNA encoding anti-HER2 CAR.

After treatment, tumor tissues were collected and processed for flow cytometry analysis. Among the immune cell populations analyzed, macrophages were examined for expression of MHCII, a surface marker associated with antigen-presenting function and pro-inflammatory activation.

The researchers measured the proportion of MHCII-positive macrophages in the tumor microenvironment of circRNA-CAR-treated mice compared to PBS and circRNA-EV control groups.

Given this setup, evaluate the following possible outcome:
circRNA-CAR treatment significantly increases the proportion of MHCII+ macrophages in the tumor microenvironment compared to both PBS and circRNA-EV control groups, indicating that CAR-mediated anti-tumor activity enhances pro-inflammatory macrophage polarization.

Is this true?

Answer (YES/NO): YES